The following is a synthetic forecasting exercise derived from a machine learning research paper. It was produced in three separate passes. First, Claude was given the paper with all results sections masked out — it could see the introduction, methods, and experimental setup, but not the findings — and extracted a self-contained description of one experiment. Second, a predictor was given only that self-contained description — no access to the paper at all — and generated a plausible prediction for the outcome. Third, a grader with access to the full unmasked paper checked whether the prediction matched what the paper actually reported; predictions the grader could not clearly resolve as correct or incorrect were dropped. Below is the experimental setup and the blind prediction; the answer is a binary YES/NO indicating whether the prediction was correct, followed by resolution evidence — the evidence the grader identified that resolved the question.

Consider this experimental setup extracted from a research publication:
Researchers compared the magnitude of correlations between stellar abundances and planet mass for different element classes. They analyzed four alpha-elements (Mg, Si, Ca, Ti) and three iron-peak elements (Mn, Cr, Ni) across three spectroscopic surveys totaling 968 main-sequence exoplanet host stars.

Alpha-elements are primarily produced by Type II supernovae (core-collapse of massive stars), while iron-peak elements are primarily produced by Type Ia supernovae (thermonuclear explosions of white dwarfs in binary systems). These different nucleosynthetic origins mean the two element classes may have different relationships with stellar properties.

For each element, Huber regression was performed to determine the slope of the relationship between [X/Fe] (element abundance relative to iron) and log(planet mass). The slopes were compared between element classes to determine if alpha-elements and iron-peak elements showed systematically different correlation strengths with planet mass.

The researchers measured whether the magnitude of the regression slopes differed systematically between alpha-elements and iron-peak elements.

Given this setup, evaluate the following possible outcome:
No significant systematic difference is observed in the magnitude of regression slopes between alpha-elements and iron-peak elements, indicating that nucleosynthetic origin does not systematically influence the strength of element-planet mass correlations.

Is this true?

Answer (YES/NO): NO